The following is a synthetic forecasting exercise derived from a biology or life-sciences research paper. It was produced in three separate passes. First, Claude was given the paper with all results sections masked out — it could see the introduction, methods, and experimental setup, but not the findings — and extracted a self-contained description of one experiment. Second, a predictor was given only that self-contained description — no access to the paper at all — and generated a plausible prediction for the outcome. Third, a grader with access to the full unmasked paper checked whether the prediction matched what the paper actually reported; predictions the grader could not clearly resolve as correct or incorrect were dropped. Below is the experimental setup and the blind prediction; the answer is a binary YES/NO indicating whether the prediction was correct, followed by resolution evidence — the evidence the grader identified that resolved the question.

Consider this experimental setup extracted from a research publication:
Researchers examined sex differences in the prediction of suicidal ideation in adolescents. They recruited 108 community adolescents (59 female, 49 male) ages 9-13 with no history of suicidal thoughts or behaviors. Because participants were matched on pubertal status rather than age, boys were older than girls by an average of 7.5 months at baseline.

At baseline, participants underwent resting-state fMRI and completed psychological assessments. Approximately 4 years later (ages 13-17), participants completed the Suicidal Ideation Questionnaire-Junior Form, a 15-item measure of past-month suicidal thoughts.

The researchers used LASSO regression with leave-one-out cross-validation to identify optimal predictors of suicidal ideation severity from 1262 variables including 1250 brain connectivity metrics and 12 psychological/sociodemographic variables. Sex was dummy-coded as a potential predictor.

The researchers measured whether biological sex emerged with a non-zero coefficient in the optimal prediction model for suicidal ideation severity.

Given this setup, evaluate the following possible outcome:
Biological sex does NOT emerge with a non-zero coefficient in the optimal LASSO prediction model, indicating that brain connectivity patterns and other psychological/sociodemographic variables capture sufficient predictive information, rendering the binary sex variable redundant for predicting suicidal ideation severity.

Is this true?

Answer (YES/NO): YES